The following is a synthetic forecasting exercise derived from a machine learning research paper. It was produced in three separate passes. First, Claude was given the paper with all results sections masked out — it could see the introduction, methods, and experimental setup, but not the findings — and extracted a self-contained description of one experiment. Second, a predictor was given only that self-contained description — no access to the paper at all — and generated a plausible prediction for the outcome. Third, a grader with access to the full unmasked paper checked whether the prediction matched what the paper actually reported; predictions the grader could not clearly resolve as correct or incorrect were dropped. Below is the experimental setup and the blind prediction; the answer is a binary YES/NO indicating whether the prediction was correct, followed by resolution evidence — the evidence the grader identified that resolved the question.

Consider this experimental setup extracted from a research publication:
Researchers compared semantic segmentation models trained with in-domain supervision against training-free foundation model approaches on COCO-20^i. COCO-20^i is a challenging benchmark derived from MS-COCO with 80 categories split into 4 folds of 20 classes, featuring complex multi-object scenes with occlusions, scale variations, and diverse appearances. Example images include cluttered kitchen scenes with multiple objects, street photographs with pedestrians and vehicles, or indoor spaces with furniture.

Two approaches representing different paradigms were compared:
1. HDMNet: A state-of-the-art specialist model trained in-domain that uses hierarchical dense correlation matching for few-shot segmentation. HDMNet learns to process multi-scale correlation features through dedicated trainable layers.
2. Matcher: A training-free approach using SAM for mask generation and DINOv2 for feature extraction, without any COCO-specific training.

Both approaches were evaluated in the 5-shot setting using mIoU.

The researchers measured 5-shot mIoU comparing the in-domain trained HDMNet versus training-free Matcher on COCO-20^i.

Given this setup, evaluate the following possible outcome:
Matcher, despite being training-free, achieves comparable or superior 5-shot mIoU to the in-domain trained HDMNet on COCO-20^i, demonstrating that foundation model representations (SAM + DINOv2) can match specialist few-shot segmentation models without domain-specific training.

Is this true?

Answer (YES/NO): YES